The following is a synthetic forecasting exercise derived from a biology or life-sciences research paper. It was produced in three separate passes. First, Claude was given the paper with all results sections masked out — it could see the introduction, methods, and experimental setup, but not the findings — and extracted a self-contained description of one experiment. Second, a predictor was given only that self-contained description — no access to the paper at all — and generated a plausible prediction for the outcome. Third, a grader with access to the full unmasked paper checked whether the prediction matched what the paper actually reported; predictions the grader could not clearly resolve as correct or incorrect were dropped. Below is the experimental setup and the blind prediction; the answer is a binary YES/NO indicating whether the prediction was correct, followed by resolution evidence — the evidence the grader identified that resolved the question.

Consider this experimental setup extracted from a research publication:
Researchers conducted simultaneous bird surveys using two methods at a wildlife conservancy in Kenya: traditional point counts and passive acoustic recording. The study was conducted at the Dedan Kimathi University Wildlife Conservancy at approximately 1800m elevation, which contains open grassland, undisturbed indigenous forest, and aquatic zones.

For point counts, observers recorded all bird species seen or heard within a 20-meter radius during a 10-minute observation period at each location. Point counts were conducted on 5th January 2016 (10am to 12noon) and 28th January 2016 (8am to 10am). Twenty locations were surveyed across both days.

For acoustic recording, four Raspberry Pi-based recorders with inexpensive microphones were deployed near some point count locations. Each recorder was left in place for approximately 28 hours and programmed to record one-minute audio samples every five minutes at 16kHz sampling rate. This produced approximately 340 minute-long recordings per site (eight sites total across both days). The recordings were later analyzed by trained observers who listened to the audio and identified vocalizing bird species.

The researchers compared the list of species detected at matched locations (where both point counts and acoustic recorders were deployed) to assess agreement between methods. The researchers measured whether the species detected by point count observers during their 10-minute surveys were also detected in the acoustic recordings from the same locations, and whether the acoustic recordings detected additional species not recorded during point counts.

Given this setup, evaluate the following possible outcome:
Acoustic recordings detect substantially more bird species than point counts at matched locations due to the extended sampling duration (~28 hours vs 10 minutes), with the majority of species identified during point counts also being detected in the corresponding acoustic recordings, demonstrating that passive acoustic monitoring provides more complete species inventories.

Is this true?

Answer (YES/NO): NO